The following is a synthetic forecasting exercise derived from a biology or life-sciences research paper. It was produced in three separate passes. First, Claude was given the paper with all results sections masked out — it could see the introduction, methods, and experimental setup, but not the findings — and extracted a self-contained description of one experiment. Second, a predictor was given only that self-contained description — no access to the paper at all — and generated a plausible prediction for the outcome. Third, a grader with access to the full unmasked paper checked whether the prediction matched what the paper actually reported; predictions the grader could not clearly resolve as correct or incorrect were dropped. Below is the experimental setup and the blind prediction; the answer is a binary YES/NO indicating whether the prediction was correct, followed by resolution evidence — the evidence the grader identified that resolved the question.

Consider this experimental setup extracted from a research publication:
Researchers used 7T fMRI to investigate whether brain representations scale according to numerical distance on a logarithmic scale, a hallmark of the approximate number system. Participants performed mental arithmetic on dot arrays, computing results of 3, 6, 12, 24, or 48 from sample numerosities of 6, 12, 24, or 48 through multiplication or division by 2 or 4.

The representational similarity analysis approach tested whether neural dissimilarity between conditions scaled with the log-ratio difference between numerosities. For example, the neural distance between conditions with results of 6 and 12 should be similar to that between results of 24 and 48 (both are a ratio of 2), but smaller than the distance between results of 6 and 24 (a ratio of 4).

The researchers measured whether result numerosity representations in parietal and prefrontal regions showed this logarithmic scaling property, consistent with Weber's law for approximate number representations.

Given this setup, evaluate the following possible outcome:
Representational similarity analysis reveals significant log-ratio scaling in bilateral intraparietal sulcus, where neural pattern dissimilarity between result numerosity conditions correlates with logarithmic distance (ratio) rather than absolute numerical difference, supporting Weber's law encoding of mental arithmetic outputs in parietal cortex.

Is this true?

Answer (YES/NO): NO